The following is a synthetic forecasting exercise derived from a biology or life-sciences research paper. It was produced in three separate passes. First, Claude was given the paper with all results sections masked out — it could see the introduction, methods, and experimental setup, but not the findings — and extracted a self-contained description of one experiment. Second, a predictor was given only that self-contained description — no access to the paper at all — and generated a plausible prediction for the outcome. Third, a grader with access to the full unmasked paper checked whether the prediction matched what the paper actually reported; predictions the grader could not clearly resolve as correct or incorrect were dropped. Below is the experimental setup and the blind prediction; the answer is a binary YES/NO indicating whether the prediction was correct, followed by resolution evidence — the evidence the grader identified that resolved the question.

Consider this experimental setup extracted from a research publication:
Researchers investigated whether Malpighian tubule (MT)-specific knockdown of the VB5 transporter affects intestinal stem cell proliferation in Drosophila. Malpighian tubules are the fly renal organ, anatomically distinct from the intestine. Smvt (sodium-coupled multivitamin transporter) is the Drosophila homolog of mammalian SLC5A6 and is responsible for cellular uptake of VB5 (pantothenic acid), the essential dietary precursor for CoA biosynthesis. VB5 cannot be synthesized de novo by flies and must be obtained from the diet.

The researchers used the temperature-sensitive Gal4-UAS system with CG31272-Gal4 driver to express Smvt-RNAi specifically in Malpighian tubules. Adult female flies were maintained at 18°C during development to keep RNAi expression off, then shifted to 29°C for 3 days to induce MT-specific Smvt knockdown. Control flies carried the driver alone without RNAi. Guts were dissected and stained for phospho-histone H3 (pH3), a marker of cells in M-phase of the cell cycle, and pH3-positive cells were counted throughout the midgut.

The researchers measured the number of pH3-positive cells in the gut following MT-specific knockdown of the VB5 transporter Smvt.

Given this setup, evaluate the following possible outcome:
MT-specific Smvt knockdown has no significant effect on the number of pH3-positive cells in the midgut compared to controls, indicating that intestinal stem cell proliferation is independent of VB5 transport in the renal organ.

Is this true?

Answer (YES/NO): NO